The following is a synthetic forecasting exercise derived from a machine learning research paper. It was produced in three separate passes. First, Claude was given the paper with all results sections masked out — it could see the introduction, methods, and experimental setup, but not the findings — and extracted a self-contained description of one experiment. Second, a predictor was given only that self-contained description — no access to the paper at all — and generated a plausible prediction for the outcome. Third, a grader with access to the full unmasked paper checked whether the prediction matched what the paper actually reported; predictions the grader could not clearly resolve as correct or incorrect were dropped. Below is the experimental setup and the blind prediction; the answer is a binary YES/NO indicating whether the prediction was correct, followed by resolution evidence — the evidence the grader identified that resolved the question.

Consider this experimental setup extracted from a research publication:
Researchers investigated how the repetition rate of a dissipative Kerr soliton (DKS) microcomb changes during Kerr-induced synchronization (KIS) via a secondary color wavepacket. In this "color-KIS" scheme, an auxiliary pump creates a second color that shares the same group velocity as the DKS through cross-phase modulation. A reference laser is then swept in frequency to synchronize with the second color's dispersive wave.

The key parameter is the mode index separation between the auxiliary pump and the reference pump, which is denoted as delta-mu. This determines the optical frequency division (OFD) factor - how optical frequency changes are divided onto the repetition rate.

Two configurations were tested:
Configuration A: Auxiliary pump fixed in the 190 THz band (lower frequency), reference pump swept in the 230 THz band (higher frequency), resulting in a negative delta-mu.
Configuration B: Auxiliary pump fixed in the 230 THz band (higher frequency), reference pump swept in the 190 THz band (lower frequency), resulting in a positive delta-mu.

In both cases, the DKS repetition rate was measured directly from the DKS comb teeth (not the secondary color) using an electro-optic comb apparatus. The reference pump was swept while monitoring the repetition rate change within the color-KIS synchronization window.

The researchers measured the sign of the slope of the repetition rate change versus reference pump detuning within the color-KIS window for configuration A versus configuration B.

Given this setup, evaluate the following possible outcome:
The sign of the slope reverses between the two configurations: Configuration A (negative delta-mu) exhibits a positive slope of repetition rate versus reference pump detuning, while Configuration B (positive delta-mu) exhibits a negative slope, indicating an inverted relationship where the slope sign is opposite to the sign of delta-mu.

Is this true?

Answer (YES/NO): NO